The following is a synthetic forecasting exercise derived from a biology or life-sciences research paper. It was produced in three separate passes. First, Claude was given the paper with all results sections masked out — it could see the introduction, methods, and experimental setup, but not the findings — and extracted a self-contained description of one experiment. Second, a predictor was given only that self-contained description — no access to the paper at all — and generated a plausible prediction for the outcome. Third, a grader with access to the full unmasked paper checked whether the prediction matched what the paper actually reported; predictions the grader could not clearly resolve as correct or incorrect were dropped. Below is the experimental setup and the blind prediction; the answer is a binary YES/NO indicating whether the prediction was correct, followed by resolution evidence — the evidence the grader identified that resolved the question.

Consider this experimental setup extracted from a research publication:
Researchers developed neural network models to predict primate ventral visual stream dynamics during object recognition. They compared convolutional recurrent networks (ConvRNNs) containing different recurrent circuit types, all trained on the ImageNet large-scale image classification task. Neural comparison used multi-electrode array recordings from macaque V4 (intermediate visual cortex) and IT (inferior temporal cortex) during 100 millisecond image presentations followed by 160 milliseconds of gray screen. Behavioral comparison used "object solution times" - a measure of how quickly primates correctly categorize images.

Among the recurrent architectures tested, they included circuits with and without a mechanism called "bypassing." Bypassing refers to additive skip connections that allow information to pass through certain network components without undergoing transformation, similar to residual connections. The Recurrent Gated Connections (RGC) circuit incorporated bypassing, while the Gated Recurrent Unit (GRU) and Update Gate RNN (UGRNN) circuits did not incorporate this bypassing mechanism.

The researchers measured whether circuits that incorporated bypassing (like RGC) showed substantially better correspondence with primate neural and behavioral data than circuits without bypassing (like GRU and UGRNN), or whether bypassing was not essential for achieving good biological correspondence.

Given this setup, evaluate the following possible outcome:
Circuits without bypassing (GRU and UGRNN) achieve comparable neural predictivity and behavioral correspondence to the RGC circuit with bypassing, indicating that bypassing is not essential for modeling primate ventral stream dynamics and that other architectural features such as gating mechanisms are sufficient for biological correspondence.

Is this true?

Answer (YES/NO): YES